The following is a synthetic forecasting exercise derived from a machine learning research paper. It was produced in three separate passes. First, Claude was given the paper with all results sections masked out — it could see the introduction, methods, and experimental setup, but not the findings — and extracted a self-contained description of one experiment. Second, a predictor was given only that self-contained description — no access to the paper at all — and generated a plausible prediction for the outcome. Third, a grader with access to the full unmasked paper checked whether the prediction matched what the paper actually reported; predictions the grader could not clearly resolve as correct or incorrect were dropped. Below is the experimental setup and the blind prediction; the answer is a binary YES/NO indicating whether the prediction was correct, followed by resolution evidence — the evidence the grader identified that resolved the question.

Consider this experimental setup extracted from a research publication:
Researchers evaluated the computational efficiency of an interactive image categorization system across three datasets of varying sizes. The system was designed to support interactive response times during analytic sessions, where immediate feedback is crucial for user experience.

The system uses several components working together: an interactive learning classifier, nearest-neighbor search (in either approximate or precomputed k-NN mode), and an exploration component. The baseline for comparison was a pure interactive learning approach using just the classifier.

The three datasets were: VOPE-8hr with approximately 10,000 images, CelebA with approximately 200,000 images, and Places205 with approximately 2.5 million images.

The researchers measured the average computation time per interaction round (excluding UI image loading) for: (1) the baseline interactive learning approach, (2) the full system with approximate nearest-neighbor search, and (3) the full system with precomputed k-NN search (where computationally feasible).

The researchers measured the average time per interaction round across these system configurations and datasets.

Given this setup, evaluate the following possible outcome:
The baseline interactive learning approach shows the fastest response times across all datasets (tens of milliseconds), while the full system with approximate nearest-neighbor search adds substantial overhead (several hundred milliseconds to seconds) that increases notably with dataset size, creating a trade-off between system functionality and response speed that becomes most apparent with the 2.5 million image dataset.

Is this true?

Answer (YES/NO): NO